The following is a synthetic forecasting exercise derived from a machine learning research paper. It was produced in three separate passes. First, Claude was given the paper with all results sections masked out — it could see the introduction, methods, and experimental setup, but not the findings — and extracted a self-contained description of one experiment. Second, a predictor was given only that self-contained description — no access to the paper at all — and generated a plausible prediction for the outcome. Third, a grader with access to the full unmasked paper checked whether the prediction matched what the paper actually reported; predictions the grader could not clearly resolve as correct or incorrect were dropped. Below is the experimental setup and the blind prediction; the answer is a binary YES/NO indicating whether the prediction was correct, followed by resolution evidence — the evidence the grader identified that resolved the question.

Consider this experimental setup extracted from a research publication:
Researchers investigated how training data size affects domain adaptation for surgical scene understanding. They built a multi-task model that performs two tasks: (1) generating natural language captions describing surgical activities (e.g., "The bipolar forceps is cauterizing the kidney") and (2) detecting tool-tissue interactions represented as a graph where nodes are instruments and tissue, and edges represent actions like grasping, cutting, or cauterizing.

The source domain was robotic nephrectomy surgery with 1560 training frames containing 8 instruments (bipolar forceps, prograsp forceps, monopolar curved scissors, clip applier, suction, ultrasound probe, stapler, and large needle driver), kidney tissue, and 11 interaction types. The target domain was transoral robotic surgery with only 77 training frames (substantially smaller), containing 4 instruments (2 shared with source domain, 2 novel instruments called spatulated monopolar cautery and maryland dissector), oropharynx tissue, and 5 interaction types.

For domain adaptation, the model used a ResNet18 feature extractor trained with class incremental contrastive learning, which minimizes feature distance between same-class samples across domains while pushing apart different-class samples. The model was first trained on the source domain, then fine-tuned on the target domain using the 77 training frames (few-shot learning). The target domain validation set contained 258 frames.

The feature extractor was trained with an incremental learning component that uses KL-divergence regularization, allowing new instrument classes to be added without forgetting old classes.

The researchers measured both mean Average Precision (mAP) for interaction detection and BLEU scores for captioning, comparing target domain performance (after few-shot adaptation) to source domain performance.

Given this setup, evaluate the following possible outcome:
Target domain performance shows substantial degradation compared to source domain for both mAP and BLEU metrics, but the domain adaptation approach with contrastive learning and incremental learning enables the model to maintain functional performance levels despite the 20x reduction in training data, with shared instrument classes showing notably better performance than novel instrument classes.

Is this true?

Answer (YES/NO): NO